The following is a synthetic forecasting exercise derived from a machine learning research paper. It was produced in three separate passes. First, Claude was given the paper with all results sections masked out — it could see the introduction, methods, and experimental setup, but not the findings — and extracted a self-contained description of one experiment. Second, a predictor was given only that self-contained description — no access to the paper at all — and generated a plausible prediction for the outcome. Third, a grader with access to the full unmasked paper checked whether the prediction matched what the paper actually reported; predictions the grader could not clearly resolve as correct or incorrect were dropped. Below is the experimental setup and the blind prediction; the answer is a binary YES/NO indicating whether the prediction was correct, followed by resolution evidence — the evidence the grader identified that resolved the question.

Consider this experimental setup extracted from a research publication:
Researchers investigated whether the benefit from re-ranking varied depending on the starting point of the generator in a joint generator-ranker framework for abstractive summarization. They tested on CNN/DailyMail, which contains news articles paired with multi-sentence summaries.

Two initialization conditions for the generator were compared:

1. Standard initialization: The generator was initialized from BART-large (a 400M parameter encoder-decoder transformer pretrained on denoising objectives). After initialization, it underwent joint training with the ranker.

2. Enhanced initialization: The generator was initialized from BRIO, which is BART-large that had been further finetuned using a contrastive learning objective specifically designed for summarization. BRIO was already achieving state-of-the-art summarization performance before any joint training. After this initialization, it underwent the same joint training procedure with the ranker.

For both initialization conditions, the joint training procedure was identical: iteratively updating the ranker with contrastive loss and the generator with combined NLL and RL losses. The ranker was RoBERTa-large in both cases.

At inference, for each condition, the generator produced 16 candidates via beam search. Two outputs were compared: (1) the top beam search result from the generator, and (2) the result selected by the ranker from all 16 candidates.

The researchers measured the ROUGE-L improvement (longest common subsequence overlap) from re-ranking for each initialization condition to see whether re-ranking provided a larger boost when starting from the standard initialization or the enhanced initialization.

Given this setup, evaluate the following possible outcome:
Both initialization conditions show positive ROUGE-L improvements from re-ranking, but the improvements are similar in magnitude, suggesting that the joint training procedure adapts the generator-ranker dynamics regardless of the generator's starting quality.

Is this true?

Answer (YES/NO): NO